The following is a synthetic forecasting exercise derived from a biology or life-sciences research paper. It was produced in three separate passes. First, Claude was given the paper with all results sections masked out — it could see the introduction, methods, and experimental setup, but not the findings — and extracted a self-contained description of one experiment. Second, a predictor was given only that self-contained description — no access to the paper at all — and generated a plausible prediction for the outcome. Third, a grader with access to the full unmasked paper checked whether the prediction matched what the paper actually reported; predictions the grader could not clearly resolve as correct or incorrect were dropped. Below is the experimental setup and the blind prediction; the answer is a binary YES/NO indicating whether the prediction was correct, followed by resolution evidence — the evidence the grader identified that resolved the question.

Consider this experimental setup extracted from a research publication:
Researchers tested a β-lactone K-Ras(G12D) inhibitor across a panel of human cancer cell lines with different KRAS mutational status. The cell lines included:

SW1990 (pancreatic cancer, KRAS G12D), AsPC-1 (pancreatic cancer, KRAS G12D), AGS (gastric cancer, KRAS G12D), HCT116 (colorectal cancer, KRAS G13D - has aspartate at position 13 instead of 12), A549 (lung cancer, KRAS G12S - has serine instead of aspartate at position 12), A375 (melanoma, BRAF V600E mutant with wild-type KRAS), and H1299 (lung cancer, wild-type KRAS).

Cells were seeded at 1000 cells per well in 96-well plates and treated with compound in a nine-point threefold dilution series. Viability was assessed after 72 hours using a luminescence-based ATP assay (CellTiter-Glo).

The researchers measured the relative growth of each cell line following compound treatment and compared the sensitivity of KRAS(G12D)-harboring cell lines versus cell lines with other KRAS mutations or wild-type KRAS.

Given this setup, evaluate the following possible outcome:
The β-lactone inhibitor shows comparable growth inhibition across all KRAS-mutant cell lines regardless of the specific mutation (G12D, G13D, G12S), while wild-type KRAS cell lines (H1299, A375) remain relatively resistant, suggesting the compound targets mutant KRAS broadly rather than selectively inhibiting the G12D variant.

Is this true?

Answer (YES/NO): NO